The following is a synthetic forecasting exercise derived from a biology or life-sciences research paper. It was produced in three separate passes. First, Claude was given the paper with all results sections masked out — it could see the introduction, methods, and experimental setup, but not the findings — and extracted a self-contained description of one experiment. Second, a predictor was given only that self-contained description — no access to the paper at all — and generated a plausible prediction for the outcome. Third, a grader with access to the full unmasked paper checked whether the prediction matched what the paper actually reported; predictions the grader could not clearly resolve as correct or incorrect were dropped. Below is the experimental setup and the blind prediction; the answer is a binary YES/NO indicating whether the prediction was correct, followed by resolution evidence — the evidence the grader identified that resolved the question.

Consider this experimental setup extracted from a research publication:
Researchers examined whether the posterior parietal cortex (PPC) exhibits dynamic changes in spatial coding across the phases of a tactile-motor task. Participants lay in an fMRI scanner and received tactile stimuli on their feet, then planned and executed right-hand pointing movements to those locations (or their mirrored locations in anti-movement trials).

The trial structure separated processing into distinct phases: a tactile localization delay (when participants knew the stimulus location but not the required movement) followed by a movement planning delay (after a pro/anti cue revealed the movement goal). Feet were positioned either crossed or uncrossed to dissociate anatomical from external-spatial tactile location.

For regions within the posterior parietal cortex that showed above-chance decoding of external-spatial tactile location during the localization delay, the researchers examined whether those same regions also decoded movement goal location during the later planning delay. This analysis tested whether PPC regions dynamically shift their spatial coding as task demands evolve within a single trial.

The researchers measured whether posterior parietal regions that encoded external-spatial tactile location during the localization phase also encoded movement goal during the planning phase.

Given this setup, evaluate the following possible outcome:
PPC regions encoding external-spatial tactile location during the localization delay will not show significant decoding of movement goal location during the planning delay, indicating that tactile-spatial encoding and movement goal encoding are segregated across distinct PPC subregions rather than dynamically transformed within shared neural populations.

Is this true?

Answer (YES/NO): NO